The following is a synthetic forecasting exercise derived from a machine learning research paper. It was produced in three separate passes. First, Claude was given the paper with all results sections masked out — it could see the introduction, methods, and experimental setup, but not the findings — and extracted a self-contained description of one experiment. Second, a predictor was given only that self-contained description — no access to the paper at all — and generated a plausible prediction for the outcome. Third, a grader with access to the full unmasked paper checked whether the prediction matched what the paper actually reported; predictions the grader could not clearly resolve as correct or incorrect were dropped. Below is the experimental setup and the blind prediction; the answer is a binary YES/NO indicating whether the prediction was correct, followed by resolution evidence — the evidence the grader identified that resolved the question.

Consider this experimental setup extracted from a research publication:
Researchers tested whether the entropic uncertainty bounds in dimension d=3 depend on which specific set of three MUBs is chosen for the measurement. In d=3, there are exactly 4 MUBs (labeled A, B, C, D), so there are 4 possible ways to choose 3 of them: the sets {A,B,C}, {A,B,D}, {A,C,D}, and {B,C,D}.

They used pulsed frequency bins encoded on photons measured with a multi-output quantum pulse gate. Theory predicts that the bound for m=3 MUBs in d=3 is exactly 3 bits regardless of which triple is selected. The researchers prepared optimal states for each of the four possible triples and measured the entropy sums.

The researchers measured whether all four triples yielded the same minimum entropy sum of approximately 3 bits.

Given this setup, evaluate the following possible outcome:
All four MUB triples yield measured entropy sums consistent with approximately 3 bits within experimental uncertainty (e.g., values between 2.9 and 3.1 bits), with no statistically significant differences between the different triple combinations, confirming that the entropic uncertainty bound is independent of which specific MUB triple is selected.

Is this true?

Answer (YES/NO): YES